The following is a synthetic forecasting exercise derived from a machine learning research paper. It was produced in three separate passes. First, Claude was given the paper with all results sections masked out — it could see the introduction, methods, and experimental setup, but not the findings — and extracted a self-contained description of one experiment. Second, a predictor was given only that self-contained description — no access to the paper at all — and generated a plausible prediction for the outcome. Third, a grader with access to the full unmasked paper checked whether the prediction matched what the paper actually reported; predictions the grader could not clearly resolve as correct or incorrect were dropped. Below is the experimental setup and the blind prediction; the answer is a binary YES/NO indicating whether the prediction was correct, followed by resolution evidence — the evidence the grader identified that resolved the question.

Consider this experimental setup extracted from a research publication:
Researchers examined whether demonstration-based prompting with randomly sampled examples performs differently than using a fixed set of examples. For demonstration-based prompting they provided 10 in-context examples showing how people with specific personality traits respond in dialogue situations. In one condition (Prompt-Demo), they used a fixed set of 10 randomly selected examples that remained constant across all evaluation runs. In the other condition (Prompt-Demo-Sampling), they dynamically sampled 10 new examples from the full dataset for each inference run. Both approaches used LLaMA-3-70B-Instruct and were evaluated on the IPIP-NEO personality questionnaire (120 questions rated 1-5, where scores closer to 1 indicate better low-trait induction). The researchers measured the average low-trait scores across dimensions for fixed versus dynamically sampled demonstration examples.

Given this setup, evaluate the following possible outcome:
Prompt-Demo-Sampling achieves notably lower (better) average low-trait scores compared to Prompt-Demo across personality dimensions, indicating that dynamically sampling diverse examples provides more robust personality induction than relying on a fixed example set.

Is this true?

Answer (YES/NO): NO